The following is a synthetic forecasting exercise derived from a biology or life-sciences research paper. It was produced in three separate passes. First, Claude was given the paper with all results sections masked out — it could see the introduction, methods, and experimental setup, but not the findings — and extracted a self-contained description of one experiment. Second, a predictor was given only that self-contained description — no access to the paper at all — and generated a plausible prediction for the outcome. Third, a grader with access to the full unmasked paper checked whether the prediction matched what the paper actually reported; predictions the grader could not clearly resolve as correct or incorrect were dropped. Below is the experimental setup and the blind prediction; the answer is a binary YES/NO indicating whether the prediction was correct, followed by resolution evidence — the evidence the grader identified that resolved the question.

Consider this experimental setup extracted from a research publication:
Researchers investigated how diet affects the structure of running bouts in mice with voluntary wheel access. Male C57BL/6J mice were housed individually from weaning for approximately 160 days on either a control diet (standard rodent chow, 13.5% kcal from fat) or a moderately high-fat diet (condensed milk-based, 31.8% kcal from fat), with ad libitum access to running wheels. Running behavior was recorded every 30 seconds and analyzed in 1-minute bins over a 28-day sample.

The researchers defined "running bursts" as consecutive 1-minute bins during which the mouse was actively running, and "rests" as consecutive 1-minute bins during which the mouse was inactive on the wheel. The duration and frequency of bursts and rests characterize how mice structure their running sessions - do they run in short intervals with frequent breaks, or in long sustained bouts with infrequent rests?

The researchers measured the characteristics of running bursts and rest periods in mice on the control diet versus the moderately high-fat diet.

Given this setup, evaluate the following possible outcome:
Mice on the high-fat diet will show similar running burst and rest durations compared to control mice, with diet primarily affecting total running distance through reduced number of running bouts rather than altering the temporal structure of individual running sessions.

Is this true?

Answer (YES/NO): NO